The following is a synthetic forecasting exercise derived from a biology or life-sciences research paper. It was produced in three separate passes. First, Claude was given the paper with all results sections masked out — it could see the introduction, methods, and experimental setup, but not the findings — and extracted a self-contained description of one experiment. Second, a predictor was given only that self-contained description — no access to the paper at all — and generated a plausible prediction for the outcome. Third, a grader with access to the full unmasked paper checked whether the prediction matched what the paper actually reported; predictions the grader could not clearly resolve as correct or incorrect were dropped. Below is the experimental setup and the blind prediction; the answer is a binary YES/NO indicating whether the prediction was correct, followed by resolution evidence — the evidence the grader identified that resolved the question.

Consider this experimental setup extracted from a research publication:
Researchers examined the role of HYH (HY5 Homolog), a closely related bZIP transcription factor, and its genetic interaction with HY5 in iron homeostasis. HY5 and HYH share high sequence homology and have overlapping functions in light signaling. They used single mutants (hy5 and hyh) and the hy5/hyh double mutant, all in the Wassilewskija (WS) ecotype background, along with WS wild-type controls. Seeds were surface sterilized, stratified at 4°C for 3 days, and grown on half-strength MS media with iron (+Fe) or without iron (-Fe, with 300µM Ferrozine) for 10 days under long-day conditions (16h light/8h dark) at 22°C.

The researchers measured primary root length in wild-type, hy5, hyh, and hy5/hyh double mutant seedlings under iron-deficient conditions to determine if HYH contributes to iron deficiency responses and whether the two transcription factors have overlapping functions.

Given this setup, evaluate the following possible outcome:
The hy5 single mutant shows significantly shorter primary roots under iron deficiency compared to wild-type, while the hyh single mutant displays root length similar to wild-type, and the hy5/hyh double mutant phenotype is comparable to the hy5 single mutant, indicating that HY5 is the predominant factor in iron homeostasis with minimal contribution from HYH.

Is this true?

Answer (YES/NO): YES